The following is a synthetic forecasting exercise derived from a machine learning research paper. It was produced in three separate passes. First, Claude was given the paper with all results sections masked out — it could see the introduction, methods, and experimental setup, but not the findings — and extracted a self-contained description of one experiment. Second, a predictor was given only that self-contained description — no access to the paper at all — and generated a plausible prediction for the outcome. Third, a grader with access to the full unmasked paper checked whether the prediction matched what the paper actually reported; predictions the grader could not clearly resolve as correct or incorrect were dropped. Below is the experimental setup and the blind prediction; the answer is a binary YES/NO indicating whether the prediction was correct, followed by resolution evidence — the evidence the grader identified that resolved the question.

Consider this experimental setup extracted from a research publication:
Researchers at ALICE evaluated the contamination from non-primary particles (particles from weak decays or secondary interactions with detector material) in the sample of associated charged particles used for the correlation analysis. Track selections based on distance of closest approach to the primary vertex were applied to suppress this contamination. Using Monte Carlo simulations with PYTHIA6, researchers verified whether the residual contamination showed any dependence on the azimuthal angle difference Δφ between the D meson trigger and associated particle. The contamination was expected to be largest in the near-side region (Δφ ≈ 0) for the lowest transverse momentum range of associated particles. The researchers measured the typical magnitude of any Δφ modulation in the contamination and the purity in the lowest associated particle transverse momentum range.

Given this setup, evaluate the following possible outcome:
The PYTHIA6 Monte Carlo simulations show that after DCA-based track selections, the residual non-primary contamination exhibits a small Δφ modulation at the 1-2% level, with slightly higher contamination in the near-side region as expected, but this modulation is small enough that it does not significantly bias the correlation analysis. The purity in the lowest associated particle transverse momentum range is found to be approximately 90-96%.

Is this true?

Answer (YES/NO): YES